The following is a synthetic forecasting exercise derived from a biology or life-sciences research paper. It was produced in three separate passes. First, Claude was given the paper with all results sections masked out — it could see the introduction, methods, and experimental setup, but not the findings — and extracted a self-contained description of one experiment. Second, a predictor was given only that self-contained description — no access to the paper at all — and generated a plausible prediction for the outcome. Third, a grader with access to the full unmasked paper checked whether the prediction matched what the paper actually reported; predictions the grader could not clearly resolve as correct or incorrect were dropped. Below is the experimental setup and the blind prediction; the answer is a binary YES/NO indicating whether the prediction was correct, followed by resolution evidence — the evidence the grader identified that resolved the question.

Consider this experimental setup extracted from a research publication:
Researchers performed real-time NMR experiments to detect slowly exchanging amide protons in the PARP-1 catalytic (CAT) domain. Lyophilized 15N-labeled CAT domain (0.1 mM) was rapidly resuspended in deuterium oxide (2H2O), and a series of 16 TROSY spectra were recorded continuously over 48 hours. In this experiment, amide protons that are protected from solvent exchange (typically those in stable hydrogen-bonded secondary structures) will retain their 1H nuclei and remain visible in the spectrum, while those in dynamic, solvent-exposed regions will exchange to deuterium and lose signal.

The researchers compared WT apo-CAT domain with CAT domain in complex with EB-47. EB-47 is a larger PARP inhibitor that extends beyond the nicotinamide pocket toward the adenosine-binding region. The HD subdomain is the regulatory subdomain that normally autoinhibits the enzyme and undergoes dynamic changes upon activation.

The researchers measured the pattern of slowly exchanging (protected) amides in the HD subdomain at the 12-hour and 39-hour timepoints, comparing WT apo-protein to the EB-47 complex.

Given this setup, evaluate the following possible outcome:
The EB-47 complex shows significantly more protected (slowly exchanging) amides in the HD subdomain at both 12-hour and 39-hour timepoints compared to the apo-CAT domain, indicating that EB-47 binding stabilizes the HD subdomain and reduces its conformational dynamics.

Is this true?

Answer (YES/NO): NO